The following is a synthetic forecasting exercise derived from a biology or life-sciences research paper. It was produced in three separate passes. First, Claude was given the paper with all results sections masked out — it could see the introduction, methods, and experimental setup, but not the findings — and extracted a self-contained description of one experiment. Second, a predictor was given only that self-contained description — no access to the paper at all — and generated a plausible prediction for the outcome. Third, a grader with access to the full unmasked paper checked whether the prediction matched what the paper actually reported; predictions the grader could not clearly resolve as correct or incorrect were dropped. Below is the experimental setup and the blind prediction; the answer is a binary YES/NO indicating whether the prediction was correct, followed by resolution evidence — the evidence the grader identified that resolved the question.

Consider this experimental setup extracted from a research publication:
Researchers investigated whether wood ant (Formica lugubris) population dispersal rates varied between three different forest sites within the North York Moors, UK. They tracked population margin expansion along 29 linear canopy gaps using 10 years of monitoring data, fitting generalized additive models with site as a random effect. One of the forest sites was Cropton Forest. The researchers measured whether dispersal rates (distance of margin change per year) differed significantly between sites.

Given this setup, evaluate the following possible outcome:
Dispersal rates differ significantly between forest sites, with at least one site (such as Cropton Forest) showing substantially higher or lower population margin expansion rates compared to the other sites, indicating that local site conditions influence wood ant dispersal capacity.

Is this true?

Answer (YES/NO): YES